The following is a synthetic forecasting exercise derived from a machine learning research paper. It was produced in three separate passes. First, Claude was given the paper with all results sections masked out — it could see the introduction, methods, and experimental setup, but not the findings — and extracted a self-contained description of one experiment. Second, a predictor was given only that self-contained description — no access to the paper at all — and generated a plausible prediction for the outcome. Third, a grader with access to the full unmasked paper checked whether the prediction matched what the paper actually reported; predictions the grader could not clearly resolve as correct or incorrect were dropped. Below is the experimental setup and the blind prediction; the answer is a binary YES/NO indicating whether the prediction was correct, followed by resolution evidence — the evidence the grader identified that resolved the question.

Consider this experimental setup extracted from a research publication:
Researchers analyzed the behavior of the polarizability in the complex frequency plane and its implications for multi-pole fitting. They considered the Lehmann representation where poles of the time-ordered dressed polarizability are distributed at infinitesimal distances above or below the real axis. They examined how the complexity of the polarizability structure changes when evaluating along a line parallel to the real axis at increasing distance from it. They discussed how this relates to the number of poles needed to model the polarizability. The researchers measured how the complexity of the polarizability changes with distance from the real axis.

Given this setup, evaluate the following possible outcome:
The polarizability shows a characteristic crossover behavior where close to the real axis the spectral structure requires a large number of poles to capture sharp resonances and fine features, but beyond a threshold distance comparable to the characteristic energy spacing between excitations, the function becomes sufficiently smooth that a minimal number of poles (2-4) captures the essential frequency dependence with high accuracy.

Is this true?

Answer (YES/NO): NO